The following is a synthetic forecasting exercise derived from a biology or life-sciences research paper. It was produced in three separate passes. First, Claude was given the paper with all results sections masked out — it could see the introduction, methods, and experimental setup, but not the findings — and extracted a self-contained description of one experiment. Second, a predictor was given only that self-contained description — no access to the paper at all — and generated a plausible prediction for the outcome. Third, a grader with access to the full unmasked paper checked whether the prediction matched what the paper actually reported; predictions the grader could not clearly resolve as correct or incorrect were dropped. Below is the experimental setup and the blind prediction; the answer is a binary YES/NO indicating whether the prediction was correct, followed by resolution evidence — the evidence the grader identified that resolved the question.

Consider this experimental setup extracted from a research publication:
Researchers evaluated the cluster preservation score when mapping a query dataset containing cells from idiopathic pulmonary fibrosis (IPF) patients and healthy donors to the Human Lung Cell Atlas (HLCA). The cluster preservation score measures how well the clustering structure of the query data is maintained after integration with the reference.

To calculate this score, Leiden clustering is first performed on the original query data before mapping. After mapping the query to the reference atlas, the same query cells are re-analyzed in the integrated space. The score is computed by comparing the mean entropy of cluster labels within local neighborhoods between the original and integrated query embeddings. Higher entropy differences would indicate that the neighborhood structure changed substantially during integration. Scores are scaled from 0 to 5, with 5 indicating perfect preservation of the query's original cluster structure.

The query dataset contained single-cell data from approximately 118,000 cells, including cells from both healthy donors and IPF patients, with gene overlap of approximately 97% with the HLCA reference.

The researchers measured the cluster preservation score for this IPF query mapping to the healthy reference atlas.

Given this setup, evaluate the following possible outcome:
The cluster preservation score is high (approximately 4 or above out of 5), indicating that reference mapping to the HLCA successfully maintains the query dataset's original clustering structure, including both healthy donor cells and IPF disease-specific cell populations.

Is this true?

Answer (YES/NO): YES